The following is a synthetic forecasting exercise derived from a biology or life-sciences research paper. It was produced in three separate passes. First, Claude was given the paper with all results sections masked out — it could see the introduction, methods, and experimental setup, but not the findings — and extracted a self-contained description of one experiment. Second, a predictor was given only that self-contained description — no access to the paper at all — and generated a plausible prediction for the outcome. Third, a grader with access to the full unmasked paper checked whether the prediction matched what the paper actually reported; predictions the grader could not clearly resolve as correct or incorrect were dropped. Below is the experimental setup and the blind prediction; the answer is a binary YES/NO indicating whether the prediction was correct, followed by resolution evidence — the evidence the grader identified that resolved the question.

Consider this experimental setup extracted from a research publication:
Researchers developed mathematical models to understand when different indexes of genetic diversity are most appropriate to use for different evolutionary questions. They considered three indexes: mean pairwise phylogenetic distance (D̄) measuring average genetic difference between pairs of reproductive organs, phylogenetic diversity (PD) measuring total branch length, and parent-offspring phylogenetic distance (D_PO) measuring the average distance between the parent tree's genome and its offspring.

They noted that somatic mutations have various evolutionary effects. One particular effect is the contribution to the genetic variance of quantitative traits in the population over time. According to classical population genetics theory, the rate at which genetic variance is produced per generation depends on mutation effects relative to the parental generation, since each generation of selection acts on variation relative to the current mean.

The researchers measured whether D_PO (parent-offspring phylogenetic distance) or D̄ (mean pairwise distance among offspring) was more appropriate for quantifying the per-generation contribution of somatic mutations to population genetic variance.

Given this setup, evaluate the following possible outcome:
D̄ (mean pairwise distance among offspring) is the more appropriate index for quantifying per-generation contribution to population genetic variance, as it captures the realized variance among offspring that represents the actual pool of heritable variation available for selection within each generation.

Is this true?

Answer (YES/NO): NO